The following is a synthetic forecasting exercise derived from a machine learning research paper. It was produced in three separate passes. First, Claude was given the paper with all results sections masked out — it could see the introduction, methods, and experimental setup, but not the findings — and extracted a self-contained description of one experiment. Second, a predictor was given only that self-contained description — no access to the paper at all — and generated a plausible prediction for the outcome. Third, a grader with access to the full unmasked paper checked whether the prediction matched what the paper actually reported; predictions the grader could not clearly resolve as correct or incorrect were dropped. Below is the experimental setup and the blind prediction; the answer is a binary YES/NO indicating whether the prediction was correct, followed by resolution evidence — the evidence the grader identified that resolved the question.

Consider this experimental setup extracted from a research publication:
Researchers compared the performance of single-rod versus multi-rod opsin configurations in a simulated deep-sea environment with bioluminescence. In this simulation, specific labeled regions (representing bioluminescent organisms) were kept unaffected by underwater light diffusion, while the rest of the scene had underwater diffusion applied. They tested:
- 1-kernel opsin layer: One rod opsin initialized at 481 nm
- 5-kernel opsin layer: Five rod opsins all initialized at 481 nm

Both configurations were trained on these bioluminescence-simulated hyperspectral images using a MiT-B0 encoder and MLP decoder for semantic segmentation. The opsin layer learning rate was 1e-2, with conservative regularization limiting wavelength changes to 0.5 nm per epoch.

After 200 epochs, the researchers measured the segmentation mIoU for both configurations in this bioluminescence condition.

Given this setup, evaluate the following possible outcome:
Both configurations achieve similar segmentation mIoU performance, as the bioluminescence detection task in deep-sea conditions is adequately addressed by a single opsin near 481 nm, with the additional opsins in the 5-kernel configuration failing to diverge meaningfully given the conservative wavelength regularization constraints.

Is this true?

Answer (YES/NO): NO